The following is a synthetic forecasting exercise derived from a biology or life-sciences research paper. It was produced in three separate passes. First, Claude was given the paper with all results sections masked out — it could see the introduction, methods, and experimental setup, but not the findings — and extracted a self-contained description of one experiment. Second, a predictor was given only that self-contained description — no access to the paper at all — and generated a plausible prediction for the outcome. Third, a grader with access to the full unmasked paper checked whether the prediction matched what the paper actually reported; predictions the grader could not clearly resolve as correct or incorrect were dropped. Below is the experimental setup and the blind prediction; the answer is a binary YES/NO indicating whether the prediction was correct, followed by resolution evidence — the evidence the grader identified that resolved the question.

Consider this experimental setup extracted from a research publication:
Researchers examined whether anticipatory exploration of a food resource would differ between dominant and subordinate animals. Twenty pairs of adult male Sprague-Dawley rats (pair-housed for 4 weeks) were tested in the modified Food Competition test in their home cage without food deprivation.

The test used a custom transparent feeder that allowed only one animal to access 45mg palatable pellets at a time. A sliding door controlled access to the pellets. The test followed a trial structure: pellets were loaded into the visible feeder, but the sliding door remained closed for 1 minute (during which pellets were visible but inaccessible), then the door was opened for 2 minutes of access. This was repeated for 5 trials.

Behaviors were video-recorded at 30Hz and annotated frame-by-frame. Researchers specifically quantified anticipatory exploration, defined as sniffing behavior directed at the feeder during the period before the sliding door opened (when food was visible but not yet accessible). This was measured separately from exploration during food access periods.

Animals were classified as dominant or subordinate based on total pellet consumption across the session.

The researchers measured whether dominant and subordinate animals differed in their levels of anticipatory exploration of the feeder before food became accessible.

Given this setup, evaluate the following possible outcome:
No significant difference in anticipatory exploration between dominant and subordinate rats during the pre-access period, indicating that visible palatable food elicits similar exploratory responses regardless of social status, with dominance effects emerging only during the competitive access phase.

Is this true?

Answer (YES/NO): NO